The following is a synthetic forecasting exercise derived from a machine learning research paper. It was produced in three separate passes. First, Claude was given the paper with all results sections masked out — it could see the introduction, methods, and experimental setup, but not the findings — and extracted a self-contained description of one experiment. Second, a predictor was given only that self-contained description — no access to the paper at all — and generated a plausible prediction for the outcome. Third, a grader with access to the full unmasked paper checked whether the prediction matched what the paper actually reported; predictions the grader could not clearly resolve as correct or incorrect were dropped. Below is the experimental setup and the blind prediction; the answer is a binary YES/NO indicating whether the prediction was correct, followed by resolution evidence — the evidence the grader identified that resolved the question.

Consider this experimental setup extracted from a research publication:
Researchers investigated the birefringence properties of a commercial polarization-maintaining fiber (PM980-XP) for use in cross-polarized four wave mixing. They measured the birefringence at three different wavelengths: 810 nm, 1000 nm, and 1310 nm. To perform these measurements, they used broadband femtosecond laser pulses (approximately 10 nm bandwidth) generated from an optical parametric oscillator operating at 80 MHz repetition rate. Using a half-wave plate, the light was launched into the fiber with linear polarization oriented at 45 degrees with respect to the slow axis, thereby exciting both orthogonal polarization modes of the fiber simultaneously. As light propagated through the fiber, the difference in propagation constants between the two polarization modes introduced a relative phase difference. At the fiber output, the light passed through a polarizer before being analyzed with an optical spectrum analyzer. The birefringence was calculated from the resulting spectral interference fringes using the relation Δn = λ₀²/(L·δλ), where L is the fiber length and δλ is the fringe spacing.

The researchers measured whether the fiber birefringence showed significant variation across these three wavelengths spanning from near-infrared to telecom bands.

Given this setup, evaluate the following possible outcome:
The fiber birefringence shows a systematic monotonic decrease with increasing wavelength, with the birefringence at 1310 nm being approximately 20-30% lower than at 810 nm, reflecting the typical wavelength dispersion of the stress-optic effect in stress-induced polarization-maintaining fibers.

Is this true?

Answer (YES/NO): NO